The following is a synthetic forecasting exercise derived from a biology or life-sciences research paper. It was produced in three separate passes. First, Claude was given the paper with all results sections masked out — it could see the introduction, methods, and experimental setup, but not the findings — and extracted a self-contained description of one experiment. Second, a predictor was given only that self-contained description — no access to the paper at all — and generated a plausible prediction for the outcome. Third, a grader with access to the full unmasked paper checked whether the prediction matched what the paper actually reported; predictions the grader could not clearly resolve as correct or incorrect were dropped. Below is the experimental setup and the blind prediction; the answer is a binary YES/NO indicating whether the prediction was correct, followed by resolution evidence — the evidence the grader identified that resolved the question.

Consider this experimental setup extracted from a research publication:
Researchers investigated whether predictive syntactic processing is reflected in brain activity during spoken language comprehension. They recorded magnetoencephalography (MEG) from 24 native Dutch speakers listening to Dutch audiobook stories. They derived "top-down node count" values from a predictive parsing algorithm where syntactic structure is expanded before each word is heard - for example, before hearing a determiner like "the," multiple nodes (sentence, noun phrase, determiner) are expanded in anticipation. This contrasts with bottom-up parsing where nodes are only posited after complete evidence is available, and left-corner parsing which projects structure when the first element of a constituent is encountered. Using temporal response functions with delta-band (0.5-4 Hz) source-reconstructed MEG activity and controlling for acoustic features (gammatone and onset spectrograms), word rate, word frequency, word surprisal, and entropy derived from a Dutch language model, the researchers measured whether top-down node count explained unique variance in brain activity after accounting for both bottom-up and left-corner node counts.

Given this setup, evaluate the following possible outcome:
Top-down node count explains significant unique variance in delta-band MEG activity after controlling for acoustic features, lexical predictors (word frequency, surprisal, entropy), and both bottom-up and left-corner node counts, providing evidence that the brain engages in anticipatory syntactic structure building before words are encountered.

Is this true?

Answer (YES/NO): YES